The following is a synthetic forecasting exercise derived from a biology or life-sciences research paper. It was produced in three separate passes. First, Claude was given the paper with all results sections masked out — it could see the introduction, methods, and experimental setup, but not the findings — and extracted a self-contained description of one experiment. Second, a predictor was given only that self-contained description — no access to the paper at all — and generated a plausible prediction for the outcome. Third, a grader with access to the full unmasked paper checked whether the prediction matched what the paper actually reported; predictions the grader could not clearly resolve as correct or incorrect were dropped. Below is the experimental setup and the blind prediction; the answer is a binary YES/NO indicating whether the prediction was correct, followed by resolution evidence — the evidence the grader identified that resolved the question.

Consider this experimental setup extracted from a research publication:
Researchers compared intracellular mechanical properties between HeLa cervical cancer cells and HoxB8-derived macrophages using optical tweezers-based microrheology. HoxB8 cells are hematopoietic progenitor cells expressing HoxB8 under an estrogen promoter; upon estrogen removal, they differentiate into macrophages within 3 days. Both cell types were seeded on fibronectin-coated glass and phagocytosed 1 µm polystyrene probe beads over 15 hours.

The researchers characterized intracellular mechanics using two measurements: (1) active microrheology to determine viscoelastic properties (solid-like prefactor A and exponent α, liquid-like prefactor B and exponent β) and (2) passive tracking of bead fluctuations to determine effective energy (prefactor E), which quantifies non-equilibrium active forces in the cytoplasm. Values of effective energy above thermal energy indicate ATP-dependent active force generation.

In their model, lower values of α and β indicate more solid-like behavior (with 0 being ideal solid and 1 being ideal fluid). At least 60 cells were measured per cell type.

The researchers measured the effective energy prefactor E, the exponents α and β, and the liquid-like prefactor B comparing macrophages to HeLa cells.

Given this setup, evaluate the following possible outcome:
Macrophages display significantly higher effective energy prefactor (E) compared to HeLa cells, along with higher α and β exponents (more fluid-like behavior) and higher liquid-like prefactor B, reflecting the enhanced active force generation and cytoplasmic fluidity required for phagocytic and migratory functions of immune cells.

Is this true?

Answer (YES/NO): NO